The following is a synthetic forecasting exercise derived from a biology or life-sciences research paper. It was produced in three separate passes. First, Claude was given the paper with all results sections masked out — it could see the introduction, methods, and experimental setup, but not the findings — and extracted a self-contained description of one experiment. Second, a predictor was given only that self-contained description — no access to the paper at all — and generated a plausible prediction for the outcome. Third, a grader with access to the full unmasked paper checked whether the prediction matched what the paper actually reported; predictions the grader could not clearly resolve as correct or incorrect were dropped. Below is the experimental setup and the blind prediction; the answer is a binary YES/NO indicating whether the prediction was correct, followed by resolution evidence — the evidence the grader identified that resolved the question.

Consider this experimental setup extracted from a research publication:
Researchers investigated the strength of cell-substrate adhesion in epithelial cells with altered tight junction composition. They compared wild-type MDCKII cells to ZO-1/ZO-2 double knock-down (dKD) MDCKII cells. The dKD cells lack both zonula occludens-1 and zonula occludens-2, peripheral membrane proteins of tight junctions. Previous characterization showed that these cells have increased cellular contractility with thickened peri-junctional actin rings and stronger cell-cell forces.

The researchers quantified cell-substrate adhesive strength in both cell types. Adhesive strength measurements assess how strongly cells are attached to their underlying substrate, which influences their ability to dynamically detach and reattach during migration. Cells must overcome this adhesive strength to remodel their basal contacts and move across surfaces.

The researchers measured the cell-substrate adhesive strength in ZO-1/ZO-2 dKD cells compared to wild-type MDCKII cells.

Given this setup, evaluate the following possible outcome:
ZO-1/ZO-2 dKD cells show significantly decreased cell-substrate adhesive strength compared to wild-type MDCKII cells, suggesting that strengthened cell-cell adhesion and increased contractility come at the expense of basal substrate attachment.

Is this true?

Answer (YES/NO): NO